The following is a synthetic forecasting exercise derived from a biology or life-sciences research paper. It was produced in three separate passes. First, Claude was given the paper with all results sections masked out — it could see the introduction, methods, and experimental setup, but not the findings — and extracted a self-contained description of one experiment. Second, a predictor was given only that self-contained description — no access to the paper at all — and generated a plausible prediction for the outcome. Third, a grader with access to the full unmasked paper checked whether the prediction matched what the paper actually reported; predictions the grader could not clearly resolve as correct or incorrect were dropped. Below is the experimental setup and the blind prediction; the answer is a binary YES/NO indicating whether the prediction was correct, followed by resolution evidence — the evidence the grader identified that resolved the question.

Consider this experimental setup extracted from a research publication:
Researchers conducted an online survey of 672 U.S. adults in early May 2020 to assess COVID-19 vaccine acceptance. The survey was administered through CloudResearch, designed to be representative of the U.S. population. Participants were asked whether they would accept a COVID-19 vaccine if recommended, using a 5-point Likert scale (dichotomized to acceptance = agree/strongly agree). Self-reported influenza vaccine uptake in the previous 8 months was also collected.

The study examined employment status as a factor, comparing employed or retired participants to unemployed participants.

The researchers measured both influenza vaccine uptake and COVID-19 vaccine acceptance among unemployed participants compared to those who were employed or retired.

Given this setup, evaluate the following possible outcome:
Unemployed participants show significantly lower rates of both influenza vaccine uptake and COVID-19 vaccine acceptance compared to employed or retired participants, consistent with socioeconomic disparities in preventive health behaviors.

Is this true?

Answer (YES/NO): YES